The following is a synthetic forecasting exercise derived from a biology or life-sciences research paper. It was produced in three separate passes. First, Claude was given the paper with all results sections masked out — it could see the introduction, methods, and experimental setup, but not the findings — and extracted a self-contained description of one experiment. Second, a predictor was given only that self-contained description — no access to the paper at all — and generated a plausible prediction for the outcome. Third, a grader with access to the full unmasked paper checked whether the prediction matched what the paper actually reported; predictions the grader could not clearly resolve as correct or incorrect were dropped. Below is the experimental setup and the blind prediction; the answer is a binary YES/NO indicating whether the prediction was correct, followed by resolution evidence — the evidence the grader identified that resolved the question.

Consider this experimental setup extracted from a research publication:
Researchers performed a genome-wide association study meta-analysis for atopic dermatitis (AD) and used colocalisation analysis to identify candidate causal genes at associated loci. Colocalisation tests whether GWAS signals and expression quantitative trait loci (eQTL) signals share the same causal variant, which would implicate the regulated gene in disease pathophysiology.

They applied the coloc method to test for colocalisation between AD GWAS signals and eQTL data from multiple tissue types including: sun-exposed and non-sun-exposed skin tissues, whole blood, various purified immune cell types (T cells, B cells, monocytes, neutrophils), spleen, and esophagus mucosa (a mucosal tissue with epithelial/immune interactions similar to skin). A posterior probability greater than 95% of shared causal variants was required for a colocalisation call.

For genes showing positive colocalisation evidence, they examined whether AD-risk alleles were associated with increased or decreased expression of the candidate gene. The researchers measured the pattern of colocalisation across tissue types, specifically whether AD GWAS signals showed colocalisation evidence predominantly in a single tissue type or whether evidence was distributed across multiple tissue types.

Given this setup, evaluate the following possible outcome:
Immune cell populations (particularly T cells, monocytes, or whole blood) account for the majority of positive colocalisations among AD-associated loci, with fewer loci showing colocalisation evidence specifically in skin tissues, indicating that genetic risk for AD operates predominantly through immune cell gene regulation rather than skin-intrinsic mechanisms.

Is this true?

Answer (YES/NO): YES